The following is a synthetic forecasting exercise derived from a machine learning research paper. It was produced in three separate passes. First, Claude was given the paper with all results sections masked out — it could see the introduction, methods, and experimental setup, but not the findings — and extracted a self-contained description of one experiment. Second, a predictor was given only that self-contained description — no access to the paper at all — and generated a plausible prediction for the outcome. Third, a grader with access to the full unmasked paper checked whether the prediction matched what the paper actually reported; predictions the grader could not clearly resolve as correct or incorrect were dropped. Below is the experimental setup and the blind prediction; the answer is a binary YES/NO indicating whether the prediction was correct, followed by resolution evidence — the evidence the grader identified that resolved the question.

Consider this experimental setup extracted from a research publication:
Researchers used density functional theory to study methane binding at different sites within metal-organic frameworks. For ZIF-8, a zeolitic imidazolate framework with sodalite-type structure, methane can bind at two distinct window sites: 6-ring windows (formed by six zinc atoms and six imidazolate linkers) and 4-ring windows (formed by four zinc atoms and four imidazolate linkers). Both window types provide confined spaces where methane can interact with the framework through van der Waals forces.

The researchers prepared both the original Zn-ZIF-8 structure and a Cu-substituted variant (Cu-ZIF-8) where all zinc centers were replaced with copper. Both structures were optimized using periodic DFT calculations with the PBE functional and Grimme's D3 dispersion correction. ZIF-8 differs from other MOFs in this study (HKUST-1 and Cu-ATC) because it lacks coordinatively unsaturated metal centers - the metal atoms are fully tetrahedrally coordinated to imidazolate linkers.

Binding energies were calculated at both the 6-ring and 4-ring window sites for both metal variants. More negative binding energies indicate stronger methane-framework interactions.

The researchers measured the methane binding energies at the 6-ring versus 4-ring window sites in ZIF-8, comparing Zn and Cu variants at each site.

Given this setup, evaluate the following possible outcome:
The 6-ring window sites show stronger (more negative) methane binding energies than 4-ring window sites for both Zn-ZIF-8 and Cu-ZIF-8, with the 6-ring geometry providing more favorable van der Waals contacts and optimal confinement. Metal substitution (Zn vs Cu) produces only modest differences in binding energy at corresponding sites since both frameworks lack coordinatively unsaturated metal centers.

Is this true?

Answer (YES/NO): NO